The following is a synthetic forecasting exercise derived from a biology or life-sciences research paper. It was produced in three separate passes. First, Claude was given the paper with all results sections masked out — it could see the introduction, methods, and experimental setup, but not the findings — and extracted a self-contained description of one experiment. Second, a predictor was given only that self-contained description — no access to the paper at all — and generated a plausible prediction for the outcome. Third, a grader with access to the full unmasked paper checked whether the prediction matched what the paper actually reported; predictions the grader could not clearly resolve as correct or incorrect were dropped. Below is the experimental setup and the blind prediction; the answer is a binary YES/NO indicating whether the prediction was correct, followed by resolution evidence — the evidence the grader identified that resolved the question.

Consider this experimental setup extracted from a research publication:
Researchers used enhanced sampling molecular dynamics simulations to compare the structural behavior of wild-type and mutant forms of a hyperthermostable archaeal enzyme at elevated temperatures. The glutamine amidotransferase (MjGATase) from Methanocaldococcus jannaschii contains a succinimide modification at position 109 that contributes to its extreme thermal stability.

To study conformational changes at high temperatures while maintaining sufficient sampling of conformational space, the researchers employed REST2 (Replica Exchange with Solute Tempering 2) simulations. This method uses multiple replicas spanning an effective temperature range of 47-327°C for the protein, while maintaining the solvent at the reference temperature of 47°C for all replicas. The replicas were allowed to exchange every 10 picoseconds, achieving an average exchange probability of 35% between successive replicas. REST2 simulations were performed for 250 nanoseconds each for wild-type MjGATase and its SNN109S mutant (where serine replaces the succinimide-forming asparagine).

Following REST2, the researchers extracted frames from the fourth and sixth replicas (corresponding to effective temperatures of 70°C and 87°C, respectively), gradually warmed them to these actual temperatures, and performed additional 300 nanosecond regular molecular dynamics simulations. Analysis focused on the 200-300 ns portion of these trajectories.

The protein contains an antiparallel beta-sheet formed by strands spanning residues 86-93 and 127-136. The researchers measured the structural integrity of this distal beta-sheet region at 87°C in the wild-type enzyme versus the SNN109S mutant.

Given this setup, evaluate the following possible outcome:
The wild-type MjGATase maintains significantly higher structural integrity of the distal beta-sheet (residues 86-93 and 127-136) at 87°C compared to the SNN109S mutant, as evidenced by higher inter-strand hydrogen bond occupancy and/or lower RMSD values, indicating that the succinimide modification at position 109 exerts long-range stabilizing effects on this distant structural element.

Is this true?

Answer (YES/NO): YES